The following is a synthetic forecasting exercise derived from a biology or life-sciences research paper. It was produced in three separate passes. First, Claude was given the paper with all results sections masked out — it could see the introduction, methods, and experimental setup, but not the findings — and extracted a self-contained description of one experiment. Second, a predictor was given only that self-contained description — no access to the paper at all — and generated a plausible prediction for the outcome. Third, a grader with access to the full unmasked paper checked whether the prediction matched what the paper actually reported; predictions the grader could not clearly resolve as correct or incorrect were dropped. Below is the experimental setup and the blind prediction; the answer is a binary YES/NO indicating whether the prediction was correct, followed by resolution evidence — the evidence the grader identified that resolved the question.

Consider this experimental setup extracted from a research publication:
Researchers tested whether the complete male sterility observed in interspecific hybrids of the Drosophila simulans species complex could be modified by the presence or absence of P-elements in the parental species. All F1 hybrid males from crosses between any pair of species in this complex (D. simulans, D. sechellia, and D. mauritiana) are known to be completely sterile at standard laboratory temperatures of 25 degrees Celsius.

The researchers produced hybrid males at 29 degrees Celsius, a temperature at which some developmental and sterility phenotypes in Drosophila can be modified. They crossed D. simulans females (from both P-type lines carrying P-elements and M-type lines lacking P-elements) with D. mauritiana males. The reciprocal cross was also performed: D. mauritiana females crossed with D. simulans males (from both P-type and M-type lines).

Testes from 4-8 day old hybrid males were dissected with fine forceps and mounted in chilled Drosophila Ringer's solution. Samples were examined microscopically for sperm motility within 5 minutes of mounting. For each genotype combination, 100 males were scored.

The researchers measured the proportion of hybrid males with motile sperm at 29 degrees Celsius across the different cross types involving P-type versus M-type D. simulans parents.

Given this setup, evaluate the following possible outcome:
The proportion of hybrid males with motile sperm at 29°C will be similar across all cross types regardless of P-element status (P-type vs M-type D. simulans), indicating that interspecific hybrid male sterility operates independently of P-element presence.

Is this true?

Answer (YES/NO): YES